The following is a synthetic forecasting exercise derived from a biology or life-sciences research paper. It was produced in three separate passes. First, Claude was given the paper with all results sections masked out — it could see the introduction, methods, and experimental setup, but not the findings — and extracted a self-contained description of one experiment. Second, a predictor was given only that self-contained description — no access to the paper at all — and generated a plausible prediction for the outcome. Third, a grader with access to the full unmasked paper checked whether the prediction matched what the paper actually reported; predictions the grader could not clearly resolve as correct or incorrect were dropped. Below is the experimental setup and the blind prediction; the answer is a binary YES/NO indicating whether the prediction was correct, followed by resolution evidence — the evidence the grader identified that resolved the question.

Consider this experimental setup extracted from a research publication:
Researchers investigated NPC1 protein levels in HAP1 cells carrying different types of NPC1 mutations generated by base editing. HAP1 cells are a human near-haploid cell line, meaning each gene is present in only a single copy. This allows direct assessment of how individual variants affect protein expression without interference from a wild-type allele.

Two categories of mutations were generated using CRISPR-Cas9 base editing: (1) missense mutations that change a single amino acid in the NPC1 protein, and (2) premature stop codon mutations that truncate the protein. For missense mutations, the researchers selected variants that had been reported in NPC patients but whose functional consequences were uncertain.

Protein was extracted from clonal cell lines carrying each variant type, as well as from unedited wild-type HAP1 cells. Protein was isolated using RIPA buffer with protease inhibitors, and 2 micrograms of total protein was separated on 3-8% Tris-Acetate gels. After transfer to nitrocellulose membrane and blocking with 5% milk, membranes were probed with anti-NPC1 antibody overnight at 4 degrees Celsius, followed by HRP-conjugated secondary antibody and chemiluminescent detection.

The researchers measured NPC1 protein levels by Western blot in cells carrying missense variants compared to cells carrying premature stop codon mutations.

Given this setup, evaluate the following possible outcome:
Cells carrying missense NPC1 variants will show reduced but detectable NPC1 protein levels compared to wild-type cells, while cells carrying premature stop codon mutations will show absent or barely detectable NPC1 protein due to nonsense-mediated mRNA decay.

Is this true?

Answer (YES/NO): NO